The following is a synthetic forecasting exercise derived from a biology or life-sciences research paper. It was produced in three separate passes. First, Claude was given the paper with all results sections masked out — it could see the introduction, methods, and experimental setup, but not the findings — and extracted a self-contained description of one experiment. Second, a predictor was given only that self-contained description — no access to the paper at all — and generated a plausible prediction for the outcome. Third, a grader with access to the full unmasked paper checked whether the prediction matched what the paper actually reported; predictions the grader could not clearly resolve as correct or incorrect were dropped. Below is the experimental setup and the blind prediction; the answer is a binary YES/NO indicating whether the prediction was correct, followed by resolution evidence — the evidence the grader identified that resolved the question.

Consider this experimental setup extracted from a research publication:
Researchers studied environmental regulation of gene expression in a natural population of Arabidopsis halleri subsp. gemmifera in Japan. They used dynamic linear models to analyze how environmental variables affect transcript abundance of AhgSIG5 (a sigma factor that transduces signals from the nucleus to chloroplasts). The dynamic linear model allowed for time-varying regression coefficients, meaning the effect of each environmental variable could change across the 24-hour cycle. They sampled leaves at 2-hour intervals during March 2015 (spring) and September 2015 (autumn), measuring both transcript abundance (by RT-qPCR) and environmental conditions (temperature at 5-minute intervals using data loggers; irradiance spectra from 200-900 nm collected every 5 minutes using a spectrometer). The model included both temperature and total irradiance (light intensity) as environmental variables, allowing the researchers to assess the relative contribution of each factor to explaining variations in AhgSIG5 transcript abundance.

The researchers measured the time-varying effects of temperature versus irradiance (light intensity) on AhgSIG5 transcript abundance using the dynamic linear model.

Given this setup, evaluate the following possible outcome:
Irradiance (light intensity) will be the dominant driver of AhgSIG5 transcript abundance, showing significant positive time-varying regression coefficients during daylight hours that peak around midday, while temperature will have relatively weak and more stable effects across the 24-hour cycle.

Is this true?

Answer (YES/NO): NO